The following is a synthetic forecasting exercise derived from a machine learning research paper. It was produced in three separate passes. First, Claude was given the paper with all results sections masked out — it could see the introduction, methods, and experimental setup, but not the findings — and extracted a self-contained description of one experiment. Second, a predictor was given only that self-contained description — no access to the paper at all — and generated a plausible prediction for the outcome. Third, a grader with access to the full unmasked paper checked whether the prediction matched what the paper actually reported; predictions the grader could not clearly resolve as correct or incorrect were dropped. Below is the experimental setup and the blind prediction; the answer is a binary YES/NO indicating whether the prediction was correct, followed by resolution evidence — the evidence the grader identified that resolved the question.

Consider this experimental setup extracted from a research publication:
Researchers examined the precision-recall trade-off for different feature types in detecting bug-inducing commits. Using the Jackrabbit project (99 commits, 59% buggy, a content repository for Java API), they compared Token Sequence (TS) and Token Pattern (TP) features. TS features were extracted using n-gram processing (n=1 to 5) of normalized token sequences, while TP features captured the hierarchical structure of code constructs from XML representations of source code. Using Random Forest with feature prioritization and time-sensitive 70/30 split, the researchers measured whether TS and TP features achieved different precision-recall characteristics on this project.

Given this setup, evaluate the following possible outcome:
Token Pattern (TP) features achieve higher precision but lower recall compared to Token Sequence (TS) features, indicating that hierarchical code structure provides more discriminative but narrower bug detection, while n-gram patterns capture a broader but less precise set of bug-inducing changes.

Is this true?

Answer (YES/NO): NO